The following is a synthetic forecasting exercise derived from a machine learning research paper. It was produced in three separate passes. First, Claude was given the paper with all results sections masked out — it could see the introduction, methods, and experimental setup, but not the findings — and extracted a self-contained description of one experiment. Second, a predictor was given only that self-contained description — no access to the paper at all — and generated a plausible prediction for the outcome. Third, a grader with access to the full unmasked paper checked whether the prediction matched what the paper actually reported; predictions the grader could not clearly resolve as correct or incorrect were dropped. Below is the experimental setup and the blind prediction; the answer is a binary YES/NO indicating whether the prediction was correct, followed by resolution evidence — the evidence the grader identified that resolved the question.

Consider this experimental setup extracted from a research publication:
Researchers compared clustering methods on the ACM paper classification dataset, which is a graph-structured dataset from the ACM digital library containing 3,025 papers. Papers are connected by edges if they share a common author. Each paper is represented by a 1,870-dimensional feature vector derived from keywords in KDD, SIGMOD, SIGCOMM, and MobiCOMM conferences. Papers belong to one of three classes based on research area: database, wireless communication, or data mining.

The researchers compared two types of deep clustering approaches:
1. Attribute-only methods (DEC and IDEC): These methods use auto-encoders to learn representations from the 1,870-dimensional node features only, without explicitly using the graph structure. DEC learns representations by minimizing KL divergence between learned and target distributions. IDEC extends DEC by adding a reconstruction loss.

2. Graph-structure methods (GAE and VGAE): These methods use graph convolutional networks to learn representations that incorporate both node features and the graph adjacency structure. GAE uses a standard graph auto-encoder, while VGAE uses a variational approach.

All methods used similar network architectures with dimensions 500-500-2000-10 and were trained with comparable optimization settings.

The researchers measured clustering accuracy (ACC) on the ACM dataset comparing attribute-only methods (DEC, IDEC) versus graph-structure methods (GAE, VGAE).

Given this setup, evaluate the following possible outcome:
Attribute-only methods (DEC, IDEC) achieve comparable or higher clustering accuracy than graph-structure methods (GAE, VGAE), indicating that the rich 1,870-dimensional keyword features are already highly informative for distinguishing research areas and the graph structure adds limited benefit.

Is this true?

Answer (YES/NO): YES